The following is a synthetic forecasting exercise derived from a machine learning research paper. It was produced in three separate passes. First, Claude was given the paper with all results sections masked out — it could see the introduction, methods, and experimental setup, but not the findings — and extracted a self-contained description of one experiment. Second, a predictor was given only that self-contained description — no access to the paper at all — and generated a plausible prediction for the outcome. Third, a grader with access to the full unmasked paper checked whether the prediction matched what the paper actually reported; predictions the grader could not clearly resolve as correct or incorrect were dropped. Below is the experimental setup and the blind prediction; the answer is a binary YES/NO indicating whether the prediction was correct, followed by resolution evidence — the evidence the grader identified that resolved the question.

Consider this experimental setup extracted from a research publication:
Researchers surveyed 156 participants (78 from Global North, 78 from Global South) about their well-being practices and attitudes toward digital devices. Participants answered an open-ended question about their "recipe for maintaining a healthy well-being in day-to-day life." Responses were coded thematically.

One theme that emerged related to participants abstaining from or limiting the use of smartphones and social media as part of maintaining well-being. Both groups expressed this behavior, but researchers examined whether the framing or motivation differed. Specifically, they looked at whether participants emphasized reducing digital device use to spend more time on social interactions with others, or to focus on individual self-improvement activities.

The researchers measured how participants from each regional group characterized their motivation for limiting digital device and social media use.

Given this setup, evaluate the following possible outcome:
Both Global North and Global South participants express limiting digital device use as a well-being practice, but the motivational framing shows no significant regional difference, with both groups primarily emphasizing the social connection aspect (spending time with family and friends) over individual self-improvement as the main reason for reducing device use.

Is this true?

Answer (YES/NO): NO